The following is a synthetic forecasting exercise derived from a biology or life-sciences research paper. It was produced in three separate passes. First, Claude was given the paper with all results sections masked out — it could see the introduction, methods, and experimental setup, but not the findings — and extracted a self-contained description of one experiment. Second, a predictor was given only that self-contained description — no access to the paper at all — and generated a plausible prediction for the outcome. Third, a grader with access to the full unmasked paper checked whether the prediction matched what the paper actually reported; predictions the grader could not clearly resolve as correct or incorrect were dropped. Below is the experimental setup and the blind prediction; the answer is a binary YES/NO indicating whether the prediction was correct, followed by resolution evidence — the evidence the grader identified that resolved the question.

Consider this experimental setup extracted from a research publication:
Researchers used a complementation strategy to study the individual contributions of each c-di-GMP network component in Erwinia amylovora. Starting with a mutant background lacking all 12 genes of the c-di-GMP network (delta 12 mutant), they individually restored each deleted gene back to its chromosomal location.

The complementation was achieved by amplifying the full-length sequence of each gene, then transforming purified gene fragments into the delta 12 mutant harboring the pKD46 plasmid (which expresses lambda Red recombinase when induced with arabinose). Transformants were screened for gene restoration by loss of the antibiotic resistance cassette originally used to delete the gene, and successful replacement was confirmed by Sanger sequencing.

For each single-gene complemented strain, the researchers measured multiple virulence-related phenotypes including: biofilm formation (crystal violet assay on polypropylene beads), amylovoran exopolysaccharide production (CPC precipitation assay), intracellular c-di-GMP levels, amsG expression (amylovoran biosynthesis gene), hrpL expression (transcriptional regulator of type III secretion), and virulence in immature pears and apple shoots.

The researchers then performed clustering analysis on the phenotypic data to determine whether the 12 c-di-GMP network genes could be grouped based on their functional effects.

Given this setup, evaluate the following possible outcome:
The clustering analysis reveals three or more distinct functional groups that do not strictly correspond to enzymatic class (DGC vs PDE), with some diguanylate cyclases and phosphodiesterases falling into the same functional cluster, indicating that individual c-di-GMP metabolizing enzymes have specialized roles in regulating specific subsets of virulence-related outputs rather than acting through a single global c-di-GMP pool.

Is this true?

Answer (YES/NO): NO